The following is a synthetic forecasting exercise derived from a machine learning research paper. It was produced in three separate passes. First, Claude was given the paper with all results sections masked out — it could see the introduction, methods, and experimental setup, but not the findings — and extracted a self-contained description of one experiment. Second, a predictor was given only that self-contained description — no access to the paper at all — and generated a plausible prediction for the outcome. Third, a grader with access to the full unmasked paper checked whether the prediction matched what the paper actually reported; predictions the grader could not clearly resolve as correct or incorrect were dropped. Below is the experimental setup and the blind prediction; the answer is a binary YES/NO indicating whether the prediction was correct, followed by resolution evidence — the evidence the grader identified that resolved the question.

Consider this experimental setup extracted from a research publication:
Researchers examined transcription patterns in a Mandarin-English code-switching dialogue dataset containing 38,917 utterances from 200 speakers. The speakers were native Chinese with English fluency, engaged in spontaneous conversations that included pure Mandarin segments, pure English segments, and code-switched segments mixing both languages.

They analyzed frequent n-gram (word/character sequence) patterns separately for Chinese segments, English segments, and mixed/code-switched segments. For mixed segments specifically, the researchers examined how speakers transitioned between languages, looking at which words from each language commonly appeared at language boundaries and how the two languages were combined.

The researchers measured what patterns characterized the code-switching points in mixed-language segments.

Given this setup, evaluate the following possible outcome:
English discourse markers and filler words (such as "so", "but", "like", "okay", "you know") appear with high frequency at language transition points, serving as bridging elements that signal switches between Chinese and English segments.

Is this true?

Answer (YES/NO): NO